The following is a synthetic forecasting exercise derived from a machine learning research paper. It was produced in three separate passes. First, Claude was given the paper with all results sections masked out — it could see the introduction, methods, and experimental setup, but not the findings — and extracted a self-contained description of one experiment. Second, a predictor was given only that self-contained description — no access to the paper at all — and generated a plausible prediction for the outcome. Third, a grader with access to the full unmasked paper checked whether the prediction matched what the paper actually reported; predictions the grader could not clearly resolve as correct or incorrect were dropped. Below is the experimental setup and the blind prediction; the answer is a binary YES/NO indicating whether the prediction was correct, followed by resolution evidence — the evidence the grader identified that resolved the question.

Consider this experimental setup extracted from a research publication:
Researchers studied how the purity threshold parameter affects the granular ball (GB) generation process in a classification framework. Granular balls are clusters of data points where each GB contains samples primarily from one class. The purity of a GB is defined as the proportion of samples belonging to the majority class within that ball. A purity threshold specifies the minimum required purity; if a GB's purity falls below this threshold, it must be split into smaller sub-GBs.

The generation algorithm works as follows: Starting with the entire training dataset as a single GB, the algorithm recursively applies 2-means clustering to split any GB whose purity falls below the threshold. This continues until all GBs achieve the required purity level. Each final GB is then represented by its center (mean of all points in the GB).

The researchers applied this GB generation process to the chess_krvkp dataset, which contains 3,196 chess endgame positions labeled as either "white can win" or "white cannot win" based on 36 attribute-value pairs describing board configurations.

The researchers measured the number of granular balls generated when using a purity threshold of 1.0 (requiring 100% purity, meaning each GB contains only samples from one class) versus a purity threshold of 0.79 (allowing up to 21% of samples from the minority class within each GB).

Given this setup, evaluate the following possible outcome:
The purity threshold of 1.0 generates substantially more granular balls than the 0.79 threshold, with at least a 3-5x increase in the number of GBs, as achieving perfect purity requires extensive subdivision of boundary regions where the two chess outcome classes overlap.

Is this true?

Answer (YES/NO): NO